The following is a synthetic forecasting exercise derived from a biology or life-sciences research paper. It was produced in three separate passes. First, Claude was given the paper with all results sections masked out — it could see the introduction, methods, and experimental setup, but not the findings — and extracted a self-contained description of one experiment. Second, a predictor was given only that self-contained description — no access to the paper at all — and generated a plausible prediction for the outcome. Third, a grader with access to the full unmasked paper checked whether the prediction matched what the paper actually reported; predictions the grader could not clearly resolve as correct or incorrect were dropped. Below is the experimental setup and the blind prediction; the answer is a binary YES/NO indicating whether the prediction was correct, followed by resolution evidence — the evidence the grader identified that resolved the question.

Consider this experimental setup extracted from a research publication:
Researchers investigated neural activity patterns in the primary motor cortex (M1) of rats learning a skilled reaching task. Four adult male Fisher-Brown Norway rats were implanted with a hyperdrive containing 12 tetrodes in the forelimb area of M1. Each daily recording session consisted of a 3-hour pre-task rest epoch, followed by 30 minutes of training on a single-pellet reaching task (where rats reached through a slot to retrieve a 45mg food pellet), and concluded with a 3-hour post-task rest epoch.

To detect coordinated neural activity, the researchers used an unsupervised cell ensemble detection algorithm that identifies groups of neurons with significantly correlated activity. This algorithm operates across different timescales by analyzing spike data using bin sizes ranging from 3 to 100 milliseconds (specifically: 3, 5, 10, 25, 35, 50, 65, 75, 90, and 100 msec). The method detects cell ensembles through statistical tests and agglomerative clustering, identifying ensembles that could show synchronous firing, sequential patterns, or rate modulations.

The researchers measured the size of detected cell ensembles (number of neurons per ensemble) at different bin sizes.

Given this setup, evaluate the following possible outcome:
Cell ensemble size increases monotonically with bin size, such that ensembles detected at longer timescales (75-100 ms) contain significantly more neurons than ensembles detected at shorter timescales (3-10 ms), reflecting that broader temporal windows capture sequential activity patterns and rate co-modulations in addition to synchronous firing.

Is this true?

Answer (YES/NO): YES